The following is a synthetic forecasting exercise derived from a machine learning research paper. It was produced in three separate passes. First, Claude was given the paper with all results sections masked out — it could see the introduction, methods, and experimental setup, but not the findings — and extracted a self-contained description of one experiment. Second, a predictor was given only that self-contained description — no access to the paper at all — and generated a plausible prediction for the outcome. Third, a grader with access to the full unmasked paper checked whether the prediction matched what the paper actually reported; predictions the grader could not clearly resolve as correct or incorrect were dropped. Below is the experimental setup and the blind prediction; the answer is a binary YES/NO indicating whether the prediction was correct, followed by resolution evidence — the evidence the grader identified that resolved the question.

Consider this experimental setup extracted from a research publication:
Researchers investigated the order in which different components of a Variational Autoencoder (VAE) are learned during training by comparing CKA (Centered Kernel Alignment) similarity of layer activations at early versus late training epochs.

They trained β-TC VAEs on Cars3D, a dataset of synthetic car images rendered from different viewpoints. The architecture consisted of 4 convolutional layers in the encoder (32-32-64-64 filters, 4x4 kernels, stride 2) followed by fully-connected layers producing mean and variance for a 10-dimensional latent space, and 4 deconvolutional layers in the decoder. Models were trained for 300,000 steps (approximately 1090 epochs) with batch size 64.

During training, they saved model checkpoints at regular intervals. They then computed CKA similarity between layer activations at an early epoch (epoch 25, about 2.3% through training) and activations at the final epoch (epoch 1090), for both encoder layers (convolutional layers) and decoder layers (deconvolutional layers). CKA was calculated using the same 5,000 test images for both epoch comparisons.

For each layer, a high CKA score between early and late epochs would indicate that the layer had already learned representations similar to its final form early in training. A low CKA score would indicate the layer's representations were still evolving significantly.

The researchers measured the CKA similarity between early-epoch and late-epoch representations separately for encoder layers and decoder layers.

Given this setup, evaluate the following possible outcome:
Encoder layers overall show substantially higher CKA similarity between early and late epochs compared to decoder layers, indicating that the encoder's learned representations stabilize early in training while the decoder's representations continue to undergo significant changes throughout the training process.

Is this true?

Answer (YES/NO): YES